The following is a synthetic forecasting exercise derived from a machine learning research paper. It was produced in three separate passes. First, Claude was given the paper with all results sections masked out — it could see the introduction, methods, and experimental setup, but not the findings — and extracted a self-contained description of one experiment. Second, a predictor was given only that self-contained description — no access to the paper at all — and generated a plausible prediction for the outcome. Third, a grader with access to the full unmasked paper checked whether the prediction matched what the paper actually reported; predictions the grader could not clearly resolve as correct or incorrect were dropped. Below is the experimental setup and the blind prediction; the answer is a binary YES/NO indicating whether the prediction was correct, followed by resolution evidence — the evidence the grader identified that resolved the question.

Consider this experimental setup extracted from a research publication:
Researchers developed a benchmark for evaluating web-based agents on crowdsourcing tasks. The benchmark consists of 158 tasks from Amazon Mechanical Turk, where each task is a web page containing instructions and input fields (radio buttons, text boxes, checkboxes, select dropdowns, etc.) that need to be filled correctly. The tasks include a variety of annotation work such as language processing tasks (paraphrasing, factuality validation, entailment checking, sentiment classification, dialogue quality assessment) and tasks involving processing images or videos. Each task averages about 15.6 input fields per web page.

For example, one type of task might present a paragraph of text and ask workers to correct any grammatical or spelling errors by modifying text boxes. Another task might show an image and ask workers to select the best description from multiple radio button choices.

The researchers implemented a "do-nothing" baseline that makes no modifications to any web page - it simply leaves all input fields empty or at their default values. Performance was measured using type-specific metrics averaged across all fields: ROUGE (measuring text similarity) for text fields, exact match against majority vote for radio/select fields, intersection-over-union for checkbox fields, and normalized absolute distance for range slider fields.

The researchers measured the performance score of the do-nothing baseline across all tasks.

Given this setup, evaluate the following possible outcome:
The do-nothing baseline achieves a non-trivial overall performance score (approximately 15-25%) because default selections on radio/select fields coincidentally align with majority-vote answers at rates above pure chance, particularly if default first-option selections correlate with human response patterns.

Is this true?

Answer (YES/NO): NO